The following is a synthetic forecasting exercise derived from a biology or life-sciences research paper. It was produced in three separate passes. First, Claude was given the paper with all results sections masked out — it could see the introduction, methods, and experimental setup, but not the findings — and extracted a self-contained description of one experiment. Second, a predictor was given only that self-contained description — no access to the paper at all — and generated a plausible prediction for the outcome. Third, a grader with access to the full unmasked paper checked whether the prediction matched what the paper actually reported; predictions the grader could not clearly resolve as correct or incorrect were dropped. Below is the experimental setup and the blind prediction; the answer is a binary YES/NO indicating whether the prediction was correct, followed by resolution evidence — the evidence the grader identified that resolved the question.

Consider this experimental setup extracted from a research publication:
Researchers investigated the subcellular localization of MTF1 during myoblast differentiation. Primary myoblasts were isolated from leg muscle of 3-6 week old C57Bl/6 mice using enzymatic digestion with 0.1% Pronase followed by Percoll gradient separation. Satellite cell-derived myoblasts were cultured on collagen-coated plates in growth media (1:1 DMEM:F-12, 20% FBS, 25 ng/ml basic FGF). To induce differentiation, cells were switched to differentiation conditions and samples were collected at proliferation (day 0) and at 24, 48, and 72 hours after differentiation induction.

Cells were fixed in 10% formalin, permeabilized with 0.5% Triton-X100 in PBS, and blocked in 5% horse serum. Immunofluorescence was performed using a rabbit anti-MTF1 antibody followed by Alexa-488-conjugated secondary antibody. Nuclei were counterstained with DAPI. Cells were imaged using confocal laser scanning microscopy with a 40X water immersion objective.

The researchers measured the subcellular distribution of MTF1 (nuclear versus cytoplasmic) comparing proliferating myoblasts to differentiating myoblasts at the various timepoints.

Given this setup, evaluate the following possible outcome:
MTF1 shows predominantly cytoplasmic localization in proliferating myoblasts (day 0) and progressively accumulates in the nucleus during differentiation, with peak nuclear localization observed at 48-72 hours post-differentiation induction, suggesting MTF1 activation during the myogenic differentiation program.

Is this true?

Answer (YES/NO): YES